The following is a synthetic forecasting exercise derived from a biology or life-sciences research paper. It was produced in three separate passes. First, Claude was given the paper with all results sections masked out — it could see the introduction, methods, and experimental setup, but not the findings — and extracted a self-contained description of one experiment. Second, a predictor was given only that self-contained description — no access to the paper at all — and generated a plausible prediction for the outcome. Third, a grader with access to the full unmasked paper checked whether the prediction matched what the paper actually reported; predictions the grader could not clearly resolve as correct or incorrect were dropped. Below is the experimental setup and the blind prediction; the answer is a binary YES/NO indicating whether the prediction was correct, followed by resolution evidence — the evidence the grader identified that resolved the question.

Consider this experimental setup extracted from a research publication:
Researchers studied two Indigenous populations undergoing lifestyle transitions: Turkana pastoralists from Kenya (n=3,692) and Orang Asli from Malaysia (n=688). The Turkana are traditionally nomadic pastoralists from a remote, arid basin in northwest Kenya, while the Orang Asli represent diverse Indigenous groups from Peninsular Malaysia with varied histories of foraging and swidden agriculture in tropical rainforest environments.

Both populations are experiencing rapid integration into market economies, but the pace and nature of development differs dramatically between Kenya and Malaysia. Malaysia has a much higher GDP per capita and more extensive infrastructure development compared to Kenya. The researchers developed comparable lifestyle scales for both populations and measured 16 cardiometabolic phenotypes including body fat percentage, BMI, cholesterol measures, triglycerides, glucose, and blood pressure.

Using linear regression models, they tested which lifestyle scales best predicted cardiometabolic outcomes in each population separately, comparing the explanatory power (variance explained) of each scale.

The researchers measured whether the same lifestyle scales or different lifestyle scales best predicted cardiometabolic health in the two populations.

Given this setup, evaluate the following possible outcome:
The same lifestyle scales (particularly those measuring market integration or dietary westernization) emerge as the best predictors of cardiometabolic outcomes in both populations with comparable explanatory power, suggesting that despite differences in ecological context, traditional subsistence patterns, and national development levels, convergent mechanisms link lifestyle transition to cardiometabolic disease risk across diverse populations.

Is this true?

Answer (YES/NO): NO